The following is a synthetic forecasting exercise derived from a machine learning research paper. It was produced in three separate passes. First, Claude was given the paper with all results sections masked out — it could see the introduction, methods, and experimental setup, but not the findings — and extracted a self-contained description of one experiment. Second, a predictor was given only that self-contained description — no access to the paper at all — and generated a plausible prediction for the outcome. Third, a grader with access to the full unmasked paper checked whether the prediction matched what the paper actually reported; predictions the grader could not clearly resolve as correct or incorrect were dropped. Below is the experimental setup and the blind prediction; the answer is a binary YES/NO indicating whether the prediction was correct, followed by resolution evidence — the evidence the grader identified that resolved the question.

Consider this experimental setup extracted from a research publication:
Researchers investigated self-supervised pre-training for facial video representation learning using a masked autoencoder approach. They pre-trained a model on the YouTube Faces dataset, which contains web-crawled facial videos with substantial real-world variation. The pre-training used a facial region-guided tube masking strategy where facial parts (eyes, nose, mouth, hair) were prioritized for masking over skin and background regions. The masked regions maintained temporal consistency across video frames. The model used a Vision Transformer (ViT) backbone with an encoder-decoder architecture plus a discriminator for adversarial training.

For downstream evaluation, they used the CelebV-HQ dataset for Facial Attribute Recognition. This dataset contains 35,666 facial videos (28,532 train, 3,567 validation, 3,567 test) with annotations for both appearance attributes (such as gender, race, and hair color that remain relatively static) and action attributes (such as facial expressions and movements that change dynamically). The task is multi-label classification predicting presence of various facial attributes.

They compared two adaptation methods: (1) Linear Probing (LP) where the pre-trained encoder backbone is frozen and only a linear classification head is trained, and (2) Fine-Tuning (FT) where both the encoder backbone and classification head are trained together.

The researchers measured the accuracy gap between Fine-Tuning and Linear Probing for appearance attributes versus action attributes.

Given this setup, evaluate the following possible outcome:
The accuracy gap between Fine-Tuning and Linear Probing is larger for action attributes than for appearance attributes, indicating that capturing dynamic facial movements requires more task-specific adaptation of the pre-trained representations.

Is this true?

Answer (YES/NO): NO